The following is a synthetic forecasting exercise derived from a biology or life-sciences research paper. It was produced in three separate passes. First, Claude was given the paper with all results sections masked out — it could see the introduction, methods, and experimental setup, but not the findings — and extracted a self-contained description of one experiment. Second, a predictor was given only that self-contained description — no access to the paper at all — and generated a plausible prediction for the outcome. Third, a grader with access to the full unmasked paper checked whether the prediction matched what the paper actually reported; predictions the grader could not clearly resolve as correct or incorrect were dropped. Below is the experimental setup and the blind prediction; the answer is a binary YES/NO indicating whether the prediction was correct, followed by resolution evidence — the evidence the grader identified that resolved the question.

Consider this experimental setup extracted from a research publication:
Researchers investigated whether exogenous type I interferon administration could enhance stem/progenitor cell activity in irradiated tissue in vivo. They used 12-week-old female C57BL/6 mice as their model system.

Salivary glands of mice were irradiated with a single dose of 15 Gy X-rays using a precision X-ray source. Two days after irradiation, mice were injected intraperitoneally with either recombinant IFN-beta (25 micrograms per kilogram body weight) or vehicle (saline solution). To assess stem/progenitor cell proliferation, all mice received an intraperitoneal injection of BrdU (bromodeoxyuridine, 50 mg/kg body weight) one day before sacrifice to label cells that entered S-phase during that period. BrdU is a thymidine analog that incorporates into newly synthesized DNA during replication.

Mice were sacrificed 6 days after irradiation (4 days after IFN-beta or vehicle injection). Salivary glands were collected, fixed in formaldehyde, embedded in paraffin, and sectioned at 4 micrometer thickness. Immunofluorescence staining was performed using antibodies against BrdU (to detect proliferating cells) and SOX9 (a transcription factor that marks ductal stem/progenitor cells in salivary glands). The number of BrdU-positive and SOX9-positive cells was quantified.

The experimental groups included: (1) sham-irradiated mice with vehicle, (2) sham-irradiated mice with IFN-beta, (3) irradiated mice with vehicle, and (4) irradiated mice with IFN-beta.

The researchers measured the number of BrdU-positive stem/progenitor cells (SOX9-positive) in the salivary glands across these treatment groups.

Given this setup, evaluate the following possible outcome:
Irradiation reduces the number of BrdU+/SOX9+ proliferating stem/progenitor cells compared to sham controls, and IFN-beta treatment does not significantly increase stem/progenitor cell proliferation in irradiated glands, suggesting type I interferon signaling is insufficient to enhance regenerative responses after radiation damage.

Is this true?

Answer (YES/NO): NO